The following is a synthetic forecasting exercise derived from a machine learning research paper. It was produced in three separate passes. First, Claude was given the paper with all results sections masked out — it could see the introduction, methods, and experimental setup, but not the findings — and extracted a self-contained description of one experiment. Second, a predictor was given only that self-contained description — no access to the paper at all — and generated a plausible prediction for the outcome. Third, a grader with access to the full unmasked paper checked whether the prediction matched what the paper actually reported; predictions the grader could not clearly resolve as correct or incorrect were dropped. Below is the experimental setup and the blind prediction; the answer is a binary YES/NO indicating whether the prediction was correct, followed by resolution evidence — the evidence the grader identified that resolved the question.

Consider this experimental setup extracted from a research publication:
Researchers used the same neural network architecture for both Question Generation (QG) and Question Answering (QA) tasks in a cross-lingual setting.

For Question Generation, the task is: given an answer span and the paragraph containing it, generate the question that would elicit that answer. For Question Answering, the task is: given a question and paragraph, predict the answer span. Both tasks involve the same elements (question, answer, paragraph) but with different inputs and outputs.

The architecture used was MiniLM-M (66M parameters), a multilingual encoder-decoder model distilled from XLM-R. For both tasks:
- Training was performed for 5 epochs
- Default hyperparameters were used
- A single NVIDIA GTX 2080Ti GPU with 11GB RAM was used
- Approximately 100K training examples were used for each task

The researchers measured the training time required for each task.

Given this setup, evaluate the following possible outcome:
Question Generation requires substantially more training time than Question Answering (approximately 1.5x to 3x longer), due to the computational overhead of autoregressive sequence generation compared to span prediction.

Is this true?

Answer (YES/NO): YES